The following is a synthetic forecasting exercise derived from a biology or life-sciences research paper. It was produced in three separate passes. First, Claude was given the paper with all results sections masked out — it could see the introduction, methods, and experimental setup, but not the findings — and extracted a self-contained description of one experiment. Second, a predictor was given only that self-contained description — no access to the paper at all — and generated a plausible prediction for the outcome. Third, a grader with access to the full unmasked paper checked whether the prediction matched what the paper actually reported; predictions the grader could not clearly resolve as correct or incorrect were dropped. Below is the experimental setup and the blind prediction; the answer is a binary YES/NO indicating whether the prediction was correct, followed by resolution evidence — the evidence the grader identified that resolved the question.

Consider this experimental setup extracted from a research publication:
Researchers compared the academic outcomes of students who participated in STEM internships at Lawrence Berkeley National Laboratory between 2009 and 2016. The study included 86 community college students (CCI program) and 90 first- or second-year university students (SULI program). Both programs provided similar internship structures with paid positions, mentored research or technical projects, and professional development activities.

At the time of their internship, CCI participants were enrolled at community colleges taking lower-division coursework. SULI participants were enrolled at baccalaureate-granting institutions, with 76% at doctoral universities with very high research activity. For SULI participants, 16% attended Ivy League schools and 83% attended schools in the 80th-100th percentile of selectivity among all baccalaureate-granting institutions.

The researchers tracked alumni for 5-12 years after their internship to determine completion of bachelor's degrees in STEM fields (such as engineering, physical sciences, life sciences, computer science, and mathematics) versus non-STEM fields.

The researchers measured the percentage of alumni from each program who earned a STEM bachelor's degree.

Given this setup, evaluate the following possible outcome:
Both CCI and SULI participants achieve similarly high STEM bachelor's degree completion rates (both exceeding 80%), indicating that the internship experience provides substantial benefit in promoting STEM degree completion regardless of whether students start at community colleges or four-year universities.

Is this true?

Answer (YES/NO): YES